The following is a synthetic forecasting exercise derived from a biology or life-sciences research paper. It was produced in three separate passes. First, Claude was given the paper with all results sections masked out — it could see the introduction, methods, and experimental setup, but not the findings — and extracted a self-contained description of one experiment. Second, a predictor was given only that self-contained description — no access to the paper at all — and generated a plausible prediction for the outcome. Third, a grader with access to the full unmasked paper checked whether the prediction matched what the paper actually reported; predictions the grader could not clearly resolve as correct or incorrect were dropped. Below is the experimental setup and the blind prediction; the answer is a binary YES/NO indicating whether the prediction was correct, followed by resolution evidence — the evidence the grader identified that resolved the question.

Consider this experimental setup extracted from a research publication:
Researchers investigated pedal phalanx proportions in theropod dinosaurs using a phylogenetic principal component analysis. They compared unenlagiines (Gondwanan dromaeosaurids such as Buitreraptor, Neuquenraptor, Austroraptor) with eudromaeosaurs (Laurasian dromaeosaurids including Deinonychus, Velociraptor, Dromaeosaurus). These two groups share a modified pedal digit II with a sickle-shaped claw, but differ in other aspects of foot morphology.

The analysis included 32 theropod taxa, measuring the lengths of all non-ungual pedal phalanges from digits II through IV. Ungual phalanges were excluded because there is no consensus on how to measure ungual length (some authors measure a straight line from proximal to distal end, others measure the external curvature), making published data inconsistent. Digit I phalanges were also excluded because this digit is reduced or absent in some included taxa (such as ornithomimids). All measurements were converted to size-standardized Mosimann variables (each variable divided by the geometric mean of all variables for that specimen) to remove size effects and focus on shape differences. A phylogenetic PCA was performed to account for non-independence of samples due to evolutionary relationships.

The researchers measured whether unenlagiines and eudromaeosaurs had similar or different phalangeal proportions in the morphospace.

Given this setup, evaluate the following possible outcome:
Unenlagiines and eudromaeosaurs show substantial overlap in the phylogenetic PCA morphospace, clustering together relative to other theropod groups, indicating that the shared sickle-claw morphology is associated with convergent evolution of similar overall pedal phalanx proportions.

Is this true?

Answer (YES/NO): YES